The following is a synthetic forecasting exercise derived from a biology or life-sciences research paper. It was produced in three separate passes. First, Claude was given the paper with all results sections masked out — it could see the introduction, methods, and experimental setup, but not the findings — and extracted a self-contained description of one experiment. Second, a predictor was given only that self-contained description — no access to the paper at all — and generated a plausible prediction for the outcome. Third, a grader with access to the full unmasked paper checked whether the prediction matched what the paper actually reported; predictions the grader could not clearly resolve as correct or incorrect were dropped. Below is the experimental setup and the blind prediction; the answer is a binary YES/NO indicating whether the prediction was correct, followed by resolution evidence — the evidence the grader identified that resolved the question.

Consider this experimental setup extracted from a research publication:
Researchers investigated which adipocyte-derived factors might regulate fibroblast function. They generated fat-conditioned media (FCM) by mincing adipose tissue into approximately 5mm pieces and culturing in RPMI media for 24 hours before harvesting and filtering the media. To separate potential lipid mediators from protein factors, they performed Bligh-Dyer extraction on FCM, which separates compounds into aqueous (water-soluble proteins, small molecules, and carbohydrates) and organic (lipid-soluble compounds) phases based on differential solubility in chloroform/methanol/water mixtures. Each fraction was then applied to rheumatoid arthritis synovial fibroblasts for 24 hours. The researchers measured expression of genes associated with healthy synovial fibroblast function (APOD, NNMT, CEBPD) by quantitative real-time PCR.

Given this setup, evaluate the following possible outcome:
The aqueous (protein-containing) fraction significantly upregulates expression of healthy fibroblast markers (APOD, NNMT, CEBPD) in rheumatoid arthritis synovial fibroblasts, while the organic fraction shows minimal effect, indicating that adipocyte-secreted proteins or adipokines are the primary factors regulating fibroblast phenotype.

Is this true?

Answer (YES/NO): NO